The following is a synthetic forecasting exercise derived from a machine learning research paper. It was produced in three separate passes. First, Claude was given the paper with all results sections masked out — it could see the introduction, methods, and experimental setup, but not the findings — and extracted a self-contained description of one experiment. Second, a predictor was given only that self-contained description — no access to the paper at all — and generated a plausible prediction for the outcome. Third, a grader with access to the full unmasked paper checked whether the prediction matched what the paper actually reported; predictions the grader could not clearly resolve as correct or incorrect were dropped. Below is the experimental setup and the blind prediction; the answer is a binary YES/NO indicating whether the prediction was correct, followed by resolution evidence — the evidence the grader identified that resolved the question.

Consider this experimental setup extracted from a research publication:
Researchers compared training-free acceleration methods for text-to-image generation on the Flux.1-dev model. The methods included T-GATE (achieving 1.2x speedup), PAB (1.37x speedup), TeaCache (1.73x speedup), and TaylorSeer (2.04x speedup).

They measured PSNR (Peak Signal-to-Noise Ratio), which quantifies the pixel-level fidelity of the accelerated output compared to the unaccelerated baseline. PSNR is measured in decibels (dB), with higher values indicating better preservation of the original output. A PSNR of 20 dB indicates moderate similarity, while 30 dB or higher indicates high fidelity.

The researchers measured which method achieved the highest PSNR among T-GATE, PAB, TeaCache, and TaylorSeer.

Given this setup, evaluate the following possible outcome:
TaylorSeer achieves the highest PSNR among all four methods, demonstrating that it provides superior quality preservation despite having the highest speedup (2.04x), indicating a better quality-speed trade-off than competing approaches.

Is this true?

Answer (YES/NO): NO